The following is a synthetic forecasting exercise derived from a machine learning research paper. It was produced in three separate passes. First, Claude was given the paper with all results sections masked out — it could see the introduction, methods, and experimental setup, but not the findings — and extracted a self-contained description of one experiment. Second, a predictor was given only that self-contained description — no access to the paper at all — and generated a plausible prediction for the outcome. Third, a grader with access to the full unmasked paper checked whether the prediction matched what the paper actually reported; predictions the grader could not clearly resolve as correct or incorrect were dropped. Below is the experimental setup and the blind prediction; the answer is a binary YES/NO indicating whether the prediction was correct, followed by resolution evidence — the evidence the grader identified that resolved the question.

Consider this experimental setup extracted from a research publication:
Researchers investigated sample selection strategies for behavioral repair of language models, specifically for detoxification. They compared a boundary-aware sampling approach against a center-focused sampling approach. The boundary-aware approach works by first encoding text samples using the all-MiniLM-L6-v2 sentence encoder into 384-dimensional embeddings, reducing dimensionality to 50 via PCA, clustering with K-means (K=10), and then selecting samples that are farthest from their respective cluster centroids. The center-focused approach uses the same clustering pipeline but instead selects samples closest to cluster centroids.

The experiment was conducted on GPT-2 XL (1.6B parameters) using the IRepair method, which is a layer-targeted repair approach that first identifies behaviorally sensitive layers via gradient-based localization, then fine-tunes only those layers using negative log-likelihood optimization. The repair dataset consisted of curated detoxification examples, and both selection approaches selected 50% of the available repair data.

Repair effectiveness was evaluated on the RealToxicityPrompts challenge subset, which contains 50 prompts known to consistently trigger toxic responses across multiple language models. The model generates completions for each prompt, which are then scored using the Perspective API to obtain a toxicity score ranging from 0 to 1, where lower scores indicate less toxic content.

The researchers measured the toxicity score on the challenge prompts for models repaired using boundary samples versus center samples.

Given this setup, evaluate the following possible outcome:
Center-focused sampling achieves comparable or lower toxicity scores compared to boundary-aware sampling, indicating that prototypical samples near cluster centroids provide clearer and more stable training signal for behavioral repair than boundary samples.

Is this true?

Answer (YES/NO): YES